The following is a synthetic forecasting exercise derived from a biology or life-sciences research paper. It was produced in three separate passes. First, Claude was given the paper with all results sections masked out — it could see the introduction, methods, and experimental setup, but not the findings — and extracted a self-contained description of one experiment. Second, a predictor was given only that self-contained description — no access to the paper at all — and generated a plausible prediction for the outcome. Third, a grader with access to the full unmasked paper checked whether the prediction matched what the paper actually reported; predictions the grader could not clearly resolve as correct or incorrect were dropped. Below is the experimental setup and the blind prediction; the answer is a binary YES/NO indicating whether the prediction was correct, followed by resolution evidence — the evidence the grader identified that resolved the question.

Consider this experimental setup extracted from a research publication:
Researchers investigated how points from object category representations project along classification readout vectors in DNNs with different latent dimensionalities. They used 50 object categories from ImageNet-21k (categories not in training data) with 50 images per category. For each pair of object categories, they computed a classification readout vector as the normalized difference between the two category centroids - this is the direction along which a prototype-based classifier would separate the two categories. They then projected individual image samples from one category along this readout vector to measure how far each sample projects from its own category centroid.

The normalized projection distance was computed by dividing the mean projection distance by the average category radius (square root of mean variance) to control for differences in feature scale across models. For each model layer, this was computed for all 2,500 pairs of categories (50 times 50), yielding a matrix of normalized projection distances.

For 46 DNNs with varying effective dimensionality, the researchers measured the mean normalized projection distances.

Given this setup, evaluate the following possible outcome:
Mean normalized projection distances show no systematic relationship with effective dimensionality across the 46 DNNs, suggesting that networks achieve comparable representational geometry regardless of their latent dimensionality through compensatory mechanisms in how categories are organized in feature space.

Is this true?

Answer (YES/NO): NO